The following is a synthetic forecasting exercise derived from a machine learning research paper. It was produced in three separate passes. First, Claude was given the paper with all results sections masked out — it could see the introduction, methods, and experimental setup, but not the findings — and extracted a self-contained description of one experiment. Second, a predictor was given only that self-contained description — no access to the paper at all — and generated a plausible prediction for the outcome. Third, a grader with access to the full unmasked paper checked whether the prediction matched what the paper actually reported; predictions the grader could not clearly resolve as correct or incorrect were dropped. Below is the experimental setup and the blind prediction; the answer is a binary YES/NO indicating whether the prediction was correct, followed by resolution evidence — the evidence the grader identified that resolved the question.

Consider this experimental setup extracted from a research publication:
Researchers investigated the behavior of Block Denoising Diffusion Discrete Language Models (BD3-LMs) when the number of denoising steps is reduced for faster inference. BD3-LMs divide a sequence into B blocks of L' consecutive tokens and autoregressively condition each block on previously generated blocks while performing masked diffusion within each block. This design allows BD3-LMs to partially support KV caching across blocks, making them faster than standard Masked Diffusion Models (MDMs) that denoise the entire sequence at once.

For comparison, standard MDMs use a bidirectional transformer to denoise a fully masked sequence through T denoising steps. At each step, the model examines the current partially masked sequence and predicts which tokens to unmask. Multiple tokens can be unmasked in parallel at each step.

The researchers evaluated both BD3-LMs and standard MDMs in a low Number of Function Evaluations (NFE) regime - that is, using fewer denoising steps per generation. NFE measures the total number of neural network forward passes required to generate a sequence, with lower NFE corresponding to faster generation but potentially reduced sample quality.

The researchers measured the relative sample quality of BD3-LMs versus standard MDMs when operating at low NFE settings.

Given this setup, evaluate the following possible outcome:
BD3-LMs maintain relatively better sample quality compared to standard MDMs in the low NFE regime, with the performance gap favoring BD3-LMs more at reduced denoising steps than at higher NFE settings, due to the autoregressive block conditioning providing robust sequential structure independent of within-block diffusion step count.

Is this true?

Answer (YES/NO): NO